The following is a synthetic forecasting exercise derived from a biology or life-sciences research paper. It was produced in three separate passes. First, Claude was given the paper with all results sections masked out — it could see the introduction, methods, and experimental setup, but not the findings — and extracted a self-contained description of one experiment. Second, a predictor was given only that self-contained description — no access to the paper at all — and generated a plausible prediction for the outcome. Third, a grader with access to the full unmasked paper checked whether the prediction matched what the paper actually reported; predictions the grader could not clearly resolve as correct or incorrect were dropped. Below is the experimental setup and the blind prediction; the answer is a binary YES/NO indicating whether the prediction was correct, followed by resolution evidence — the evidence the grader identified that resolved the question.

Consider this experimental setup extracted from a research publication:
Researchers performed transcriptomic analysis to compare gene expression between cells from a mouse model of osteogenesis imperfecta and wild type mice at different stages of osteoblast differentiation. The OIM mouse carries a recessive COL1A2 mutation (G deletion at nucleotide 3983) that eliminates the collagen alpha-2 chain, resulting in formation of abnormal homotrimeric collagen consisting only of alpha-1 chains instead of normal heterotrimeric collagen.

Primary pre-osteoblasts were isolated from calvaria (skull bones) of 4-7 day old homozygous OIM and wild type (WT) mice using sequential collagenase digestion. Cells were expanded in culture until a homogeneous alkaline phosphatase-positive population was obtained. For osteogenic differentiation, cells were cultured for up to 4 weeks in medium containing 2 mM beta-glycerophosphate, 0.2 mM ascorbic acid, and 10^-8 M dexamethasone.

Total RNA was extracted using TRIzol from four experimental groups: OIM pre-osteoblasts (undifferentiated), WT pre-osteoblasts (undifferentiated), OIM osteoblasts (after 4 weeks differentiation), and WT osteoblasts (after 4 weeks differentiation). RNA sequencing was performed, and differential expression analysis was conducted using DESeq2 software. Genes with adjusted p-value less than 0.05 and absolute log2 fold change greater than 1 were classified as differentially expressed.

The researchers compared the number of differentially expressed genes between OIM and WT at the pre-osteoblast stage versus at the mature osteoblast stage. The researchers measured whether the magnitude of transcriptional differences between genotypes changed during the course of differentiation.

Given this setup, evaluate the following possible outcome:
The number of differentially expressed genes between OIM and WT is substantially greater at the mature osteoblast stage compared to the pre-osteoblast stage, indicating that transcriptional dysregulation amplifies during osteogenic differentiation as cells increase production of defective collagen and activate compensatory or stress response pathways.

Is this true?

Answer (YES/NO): YES